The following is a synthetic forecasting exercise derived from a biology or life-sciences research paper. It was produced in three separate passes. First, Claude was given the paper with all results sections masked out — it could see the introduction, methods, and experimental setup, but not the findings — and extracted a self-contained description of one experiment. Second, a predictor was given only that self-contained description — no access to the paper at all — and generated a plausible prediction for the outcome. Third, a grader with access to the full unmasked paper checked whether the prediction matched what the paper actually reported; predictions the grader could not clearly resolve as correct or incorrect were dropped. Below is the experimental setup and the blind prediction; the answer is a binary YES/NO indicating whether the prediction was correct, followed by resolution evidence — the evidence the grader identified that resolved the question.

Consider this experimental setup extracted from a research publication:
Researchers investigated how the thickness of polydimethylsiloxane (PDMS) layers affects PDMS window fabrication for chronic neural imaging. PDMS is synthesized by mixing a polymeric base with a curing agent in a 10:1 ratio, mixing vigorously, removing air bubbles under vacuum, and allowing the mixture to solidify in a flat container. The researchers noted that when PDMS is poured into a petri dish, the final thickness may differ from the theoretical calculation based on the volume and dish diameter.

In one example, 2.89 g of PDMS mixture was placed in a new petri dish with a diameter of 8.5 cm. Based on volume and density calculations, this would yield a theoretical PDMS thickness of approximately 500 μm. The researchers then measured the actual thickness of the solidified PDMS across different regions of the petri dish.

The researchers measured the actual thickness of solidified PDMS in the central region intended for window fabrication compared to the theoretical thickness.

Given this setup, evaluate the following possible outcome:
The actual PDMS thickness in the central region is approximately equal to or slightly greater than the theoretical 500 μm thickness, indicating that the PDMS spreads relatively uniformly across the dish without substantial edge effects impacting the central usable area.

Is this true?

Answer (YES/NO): NO